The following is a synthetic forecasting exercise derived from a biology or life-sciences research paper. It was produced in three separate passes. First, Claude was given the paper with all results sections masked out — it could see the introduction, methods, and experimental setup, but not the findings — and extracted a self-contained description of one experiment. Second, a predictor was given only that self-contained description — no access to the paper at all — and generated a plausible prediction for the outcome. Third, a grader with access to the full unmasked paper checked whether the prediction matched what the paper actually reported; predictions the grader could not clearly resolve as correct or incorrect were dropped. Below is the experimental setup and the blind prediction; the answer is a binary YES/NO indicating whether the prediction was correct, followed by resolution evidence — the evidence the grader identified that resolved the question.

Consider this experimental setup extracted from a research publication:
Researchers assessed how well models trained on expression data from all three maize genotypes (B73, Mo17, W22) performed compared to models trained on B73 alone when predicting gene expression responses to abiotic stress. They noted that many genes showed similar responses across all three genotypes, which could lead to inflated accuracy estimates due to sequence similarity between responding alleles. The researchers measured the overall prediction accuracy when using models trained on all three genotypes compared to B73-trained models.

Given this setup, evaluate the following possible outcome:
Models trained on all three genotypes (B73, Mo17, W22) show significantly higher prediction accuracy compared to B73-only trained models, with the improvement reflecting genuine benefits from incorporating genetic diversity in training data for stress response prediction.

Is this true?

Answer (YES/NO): NO